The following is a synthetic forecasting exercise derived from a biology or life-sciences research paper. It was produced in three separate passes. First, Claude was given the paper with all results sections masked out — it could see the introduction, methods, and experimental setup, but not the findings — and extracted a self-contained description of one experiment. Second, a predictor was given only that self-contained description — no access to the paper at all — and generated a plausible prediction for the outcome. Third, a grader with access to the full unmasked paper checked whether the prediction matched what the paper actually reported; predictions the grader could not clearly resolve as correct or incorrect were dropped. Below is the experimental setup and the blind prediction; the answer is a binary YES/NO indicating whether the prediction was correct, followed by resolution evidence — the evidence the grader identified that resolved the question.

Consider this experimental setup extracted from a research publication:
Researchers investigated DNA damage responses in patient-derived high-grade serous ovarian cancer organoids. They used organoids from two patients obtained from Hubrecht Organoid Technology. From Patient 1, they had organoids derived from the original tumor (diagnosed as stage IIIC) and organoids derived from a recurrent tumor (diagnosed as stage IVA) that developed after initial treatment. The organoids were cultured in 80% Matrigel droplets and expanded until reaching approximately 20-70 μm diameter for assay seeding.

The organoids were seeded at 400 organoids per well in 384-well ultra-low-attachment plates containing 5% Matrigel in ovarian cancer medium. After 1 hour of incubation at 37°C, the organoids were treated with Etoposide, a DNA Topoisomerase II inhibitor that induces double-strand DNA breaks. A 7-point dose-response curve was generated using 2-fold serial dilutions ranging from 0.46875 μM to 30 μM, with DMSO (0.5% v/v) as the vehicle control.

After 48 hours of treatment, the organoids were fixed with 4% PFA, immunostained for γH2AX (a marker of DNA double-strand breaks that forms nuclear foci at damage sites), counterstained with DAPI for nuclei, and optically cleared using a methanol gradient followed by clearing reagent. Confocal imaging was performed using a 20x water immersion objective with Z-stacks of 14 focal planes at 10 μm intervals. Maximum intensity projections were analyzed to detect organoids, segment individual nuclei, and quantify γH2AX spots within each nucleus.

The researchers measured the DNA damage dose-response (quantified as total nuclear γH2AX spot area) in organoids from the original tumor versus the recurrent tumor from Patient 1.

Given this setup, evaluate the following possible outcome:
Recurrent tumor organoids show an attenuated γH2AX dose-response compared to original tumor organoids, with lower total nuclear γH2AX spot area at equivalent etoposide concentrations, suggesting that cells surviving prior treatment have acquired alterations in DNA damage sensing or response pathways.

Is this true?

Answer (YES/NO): YES